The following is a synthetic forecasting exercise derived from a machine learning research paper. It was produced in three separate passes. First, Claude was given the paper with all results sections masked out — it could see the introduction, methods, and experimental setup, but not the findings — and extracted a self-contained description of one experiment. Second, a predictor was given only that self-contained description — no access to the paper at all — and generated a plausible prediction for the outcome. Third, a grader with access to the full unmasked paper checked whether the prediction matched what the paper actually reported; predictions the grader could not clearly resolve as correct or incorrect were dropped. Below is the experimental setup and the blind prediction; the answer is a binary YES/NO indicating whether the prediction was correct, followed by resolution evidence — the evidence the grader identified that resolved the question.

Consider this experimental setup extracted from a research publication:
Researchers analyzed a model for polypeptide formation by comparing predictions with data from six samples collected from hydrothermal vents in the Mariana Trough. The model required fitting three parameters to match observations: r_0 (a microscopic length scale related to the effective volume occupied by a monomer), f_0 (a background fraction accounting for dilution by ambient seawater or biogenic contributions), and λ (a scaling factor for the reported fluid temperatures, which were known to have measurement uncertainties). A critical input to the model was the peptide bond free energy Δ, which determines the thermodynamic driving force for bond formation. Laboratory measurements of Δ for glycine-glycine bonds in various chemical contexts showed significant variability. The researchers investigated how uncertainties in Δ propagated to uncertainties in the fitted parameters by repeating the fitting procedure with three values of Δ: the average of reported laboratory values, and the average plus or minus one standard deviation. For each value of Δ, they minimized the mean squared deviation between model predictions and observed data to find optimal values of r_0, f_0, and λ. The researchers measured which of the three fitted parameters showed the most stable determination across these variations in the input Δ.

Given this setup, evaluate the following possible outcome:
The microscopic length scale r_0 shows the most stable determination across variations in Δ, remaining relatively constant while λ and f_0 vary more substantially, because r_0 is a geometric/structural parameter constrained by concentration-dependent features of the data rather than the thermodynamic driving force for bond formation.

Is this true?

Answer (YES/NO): NO